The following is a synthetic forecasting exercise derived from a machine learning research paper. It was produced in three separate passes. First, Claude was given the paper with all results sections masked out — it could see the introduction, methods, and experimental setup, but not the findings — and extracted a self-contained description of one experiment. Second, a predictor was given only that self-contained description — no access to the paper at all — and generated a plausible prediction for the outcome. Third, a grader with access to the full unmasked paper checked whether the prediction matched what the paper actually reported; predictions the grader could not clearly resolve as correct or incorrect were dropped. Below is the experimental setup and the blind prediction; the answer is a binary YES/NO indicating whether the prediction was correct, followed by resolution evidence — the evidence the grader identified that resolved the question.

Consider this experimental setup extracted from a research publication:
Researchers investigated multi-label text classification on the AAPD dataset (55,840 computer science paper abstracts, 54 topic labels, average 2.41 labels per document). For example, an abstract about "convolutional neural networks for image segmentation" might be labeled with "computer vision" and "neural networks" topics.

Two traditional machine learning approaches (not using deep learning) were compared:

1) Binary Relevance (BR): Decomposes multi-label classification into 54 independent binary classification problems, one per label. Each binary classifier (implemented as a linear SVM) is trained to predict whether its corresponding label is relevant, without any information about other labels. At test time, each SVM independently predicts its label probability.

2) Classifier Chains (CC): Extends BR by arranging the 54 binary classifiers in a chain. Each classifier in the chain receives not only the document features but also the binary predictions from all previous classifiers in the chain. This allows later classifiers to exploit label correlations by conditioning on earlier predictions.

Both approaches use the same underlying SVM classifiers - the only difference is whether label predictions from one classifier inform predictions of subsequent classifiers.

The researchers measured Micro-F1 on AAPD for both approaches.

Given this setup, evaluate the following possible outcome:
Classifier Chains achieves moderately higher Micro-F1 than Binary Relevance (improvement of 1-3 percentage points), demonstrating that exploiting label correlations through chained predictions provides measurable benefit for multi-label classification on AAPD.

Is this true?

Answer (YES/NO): NO